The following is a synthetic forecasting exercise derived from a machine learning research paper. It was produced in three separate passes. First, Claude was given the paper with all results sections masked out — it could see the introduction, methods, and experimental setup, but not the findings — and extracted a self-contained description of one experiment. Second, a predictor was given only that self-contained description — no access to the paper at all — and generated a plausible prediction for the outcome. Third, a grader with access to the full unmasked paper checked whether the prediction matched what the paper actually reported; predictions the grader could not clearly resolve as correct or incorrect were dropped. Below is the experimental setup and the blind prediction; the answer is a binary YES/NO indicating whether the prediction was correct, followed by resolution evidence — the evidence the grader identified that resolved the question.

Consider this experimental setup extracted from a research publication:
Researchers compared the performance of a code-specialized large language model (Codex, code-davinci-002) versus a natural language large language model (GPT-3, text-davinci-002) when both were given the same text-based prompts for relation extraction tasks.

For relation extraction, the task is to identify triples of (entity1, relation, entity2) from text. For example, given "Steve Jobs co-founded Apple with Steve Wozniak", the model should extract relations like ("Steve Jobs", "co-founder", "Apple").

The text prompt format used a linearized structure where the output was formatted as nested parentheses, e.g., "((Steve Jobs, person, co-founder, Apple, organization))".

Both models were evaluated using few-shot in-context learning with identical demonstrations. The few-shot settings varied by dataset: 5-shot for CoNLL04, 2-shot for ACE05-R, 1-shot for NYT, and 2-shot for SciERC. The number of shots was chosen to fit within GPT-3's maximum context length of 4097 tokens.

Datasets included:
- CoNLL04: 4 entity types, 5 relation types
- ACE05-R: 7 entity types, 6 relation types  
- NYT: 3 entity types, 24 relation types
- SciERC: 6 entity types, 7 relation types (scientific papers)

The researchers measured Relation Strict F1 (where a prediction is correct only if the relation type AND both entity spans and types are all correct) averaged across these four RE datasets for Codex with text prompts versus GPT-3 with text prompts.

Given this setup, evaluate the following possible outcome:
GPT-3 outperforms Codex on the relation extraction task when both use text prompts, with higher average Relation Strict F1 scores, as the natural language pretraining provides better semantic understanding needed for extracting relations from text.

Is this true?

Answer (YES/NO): NO